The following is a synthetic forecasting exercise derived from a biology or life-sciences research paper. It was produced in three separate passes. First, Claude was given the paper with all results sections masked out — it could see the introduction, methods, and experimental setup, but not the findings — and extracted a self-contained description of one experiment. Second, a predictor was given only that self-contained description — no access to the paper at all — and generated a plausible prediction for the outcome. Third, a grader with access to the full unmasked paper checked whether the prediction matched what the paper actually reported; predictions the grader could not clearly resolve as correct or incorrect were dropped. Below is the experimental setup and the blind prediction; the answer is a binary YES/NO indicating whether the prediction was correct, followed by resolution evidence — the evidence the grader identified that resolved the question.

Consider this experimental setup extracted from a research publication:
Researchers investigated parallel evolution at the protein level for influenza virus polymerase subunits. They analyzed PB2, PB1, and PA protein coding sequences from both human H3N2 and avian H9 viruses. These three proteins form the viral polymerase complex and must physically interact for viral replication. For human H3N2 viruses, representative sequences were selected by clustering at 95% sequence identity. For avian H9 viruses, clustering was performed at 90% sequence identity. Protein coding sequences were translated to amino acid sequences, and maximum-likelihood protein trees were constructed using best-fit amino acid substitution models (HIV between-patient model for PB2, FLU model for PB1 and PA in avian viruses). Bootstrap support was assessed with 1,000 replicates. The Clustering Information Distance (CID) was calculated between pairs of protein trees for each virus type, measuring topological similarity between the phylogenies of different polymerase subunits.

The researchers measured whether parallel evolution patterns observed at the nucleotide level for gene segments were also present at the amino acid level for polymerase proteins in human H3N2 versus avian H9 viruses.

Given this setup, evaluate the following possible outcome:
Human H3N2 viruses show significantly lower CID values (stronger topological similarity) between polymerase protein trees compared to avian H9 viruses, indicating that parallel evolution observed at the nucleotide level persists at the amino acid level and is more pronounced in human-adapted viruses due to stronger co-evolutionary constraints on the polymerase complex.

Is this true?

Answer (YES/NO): YES